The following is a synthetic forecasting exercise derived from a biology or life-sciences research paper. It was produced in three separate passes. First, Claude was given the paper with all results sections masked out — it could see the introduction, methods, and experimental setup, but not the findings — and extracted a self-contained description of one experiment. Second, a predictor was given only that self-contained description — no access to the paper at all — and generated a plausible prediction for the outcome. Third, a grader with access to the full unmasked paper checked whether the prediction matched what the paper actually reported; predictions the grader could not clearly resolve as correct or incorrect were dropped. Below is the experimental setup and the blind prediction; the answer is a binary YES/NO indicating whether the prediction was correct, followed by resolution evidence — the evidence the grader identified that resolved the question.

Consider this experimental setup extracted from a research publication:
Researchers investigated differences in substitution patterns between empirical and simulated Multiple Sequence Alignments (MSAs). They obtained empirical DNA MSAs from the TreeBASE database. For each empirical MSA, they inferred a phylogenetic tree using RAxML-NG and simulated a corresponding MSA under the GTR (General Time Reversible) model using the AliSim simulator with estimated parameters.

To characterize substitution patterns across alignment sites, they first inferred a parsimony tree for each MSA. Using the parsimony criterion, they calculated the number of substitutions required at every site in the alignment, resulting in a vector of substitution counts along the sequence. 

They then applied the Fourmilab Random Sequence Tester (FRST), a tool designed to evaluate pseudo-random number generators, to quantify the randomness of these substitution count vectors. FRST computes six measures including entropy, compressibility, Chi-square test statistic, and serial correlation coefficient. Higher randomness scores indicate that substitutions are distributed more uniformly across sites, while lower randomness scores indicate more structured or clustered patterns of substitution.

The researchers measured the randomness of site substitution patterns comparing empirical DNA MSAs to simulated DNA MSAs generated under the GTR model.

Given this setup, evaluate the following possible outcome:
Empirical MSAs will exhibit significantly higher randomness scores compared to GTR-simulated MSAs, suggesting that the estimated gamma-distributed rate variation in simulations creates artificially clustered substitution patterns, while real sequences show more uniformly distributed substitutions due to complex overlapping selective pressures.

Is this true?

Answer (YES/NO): NO